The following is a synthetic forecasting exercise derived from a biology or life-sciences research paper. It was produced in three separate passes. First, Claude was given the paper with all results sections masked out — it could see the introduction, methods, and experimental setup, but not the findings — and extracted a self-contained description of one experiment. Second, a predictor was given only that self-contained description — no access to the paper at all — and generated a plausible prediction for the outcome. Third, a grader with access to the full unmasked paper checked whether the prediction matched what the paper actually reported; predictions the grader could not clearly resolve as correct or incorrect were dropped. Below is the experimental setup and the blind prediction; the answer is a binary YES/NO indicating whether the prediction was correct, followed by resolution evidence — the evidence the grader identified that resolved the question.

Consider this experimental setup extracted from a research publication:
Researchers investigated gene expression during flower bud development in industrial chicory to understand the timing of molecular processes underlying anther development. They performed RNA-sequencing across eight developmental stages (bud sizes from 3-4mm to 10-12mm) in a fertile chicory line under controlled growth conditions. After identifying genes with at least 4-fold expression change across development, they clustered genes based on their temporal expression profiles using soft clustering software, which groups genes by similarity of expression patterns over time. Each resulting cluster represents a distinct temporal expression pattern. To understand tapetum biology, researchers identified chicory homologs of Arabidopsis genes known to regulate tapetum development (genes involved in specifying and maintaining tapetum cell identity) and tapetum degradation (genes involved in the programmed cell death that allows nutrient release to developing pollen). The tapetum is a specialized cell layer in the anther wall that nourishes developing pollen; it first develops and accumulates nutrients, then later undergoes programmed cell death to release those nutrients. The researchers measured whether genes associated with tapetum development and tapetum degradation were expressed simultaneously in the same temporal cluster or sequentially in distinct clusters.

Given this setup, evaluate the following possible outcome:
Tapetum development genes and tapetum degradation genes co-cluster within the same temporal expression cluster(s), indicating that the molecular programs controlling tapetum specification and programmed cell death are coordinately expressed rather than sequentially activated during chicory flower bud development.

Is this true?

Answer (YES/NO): NO